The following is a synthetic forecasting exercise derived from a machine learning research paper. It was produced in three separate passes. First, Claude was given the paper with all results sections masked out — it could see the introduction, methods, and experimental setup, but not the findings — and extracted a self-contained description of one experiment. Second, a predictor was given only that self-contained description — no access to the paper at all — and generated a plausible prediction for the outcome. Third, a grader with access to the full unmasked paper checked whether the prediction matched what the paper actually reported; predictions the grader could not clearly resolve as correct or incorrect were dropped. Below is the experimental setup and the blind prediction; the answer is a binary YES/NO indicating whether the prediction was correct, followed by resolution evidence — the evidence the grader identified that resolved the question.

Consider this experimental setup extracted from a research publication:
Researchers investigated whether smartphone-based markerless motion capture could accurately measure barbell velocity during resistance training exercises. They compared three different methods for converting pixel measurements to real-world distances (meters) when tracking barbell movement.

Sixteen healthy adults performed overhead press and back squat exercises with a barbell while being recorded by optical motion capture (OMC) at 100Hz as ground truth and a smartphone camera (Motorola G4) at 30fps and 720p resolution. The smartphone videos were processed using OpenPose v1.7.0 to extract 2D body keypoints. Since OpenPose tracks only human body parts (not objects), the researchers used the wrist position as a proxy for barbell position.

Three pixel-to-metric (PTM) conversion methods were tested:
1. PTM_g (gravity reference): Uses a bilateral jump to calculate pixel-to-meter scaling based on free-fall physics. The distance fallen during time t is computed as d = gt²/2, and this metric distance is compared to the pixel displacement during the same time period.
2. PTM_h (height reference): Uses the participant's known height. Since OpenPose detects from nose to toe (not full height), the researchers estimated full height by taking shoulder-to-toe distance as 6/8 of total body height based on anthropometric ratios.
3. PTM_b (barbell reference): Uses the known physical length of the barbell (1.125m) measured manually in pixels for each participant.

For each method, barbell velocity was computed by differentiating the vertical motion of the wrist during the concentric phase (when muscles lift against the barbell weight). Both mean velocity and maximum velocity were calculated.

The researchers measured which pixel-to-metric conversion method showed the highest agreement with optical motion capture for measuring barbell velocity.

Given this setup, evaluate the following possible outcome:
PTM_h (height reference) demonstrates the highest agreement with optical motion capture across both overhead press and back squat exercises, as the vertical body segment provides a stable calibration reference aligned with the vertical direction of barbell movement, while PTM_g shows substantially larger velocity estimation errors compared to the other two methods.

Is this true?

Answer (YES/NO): NO